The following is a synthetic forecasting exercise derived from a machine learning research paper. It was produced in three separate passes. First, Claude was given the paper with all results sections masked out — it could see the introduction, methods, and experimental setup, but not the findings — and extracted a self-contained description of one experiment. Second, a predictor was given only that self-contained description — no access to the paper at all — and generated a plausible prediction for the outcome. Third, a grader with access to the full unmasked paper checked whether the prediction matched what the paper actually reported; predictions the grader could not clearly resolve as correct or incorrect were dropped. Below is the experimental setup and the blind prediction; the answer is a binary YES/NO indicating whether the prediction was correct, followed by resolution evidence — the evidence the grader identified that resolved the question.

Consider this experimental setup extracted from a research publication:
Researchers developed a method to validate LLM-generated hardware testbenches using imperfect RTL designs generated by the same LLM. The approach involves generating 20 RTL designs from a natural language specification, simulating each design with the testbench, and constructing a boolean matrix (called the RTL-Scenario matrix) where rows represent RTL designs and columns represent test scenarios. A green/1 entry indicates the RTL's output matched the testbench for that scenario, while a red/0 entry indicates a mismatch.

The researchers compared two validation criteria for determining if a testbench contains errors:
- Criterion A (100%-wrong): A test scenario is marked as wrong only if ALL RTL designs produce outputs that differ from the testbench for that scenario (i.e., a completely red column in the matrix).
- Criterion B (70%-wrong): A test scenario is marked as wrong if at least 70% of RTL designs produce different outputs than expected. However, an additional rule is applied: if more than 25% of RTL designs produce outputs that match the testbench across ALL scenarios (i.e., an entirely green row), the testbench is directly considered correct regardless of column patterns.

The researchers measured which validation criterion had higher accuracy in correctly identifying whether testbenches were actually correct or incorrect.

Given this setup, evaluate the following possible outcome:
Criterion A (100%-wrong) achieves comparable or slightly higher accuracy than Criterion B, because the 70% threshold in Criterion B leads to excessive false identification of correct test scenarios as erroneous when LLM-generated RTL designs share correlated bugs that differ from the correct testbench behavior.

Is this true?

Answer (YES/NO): NO